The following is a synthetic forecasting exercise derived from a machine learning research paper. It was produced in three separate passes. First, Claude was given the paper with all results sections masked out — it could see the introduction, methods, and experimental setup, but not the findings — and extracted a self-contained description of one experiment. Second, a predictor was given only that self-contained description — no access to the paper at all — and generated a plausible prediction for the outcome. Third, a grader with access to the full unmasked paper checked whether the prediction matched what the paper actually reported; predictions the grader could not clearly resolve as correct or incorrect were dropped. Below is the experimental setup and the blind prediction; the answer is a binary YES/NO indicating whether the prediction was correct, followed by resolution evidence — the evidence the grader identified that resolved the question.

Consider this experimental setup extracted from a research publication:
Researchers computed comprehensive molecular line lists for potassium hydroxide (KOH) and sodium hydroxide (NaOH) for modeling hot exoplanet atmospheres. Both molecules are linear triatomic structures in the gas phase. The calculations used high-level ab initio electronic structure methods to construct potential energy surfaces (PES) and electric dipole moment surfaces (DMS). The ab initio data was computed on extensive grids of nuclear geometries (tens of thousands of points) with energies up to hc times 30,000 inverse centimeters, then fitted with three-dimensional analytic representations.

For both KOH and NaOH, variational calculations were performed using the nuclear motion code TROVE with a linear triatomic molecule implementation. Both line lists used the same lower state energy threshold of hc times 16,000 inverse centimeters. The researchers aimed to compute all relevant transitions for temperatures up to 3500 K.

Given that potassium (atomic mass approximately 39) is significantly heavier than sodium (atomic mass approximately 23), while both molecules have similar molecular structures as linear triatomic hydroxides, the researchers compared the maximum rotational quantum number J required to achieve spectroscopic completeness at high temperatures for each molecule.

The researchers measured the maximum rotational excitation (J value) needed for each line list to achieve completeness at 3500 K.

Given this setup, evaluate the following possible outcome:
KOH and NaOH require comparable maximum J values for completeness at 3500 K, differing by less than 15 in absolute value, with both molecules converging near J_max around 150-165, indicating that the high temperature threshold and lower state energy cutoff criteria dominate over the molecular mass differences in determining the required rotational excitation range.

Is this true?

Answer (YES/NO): NO